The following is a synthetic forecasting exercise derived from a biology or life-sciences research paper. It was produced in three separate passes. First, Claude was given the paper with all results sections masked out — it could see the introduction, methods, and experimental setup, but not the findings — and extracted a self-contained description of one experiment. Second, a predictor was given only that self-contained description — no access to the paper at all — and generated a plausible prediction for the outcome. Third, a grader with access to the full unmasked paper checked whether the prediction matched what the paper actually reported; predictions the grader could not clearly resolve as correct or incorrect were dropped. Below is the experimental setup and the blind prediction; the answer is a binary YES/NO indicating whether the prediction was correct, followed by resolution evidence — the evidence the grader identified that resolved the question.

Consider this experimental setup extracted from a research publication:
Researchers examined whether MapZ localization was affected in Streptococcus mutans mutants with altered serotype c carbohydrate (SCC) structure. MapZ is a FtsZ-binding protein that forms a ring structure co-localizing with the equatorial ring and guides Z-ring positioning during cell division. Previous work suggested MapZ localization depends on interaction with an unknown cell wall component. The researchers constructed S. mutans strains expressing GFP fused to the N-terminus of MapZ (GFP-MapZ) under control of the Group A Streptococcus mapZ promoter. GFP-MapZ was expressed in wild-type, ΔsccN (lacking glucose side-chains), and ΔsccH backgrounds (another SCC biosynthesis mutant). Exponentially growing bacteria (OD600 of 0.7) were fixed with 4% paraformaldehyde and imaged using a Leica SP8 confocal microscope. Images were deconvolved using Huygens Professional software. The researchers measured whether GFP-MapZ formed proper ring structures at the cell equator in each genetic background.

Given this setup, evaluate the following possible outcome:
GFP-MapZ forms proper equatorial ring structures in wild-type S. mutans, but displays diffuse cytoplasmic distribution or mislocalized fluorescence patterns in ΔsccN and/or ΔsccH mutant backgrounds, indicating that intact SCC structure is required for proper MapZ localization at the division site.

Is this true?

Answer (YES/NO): YES